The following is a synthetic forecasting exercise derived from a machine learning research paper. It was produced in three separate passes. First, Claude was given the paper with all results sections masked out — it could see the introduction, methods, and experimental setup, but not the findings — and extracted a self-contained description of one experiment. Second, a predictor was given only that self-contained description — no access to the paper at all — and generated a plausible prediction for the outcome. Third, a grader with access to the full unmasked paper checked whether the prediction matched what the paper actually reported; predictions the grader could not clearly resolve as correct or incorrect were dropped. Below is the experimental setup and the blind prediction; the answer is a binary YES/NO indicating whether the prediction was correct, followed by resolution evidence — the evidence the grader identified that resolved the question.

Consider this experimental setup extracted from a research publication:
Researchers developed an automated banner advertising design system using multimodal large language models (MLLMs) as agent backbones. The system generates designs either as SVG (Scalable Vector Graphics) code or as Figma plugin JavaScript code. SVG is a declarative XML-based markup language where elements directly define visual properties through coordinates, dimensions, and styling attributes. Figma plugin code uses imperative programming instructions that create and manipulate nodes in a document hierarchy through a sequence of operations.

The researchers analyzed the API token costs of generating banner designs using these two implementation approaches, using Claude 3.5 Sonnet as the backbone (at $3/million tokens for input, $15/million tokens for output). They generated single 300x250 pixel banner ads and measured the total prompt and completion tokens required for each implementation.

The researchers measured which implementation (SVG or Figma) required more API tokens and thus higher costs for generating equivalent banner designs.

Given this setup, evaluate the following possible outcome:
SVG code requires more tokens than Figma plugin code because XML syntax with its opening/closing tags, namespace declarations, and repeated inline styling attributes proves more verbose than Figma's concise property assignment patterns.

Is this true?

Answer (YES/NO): NO